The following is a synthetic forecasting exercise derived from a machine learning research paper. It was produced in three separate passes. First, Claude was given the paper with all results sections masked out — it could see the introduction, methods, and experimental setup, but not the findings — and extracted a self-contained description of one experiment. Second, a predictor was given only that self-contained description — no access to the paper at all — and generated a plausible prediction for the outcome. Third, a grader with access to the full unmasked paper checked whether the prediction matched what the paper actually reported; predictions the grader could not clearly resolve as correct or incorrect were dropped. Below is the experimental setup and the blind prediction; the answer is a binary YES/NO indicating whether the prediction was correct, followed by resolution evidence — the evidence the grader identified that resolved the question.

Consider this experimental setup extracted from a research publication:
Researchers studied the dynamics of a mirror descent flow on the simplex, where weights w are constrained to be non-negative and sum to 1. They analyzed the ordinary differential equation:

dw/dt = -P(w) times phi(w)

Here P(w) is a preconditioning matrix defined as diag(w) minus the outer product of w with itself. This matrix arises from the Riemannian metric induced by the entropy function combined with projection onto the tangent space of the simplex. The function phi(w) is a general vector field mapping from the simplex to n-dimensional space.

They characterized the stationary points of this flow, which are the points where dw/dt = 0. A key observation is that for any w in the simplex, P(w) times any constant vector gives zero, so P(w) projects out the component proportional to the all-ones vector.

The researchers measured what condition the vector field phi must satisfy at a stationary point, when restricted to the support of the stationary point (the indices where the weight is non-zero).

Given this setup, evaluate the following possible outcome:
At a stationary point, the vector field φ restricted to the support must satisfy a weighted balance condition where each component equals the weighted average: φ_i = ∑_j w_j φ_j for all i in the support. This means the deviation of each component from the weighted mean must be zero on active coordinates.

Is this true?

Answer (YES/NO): NO